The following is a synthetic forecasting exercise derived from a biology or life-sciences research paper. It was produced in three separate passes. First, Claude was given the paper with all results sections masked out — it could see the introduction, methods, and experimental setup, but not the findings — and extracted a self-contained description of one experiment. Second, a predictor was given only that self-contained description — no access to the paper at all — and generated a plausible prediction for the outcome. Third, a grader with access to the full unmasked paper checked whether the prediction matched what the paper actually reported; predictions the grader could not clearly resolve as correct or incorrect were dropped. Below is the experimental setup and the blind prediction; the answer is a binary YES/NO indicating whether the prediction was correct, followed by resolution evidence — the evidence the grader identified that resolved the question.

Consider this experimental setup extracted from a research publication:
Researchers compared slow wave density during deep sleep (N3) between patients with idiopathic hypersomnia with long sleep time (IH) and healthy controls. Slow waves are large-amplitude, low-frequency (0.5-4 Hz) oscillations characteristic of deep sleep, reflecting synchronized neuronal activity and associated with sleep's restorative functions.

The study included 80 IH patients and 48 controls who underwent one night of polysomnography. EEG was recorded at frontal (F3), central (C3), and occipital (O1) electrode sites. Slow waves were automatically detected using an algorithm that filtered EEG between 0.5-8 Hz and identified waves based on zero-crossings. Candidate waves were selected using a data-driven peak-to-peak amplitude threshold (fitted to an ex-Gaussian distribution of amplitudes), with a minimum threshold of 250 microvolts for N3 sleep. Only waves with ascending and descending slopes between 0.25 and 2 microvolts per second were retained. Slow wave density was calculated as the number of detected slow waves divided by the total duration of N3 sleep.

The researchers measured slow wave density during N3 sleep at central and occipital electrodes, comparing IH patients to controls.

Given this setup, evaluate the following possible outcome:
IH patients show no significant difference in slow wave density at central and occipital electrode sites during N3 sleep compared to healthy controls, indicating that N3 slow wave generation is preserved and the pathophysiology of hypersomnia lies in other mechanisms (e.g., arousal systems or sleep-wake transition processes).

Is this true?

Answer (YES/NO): NO